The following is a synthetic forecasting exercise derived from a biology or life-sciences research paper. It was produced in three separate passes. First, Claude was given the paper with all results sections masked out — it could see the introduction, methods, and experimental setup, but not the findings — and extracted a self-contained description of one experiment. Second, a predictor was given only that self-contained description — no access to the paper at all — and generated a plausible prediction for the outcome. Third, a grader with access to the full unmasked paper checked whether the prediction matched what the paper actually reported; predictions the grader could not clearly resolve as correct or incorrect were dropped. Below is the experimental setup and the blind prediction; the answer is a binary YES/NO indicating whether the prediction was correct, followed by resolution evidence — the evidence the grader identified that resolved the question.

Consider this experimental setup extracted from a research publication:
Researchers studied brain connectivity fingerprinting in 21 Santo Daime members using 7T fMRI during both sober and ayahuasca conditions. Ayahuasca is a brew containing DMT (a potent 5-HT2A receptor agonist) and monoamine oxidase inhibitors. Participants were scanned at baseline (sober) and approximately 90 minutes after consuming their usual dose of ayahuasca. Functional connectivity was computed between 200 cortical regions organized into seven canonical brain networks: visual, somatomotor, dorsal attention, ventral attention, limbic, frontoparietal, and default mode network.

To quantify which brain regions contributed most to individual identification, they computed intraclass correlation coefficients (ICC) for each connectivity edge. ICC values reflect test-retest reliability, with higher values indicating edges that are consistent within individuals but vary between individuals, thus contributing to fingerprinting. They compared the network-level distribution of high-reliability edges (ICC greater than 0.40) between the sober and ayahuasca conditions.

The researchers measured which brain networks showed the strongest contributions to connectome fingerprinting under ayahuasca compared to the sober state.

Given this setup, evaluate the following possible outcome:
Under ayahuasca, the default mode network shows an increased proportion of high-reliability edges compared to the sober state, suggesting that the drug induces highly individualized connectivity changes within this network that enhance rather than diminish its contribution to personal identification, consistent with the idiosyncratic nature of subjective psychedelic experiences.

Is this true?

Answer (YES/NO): NO